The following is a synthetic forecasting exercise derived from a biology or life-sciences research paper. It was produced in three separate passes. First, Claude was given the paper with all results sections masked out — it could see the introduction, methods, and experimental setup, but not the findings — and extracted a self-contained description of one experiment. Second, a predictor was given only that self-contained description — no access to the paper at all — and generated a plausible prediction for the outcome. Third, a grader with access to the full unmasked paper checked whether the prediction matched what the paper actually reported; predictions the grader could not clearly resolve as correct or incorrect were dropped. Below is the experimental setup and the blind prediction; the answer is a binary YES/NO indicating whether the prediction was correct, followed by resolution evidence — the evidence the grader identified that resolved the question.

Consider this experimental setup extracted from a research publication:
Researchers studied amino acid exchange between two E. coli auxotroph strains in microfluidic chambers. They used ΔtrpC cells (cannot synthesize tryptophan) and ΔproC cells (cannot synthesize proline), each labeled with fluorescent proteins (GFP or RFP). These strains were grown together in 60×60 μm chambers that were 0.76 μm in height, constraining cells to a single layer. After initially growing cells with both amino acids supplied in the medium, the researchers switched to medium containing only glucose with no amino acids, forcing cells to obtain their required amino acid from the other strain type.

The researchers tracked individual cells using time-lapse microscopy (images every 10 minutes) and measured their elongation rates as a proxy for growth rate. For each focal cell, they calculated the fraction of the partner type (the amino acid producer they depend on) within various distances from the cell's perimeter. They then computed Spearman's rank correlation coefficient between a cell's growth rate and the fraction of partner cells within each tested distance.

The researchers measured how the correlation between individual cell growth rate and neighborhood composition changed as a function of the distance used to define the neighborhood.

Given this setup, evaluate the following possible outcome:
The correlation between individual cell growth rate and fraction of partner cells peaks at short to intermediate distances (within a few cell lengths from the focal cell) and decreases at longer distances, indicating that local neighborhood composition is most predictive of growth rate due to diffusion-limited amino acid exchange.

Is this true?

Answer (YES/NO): YES